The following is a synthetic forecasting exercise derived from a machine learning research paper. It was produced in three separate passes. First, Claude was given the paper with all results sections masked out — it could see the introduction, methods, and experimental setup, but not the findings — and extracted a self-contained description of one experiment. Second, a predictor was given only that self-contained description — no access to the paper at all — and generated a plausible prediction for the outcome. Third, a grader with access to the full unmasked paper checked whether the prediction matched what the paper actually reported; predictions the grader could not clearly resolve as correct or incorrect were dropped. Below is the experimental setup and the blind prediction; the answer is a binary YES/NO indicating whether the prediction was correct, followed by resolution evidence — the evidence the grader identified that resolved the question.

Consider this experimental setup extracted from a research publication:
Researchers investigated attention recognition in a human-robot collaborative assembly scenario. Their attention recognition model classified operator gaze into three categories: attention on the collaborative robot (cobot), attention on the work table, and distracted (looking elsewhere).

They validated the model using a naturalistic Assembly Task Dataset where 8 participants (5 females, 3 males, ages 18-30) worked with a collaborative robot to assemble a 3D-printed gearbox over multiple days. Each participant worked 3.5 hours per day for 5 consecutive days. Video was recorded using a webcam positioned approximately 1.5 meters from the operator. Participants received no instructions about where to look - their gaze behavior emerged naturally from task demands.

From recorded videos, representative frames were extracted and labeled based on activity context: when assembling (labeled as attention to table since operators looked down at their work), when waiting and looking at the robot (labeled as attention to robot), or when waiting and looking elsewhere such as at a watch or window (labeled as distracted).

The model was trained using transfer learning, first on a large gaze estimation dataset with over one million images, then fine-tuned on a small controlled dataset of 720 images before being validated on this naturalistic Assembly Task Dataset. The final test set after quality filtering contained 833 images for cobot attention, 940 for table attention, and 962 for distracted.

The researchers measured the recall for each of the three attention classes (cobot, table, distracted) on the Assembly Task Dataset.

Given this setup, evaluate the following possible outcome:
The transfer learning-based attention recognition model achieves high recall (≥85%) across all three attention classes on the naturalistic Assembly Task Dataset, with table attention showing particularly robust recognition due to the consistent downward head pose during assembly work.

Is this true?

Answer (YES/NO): NO